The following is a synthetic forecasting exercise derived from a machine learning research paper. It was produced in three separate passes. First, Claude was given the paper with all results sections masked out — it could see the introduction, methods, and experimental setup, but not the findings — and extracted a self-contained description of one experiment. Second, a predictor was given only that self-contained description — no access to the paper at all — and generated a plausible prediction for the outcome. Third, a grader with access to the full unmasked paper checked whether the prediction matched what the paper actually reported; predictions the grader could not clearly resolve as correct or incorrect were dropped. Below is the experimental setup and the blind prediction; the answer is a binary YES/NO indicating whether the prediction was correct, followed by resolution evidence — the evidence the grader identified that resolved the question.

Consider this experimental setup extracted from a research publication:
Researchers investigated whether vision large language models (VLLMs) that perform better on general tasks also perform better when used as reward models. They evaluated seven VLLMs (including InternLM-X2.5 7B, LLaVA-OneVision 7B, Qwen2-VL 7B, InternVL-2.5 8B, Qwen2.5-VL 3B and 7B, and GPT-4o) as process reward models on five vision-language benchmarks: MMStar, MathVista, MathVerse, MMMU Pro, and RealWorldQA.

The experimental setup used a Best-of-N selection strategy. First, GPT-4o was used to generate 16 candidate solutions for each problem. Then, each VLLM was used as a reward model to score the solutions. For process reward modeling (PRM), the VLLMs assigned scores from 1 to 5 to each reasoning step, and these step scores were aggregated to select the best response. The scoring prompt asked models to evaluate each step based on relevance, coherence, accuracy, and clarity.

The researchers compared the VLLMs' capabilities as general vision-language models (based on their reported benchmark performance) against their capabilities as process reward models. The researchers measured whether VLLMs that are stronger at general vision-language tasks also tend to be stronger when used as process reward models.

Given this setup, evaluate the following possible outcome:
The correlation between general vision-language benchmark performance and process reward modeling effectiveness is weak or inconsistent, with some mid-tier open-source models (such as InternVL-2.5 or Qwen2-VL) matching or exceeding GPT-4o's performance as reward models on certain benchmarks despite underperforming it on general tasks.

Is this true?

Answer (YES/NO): YES